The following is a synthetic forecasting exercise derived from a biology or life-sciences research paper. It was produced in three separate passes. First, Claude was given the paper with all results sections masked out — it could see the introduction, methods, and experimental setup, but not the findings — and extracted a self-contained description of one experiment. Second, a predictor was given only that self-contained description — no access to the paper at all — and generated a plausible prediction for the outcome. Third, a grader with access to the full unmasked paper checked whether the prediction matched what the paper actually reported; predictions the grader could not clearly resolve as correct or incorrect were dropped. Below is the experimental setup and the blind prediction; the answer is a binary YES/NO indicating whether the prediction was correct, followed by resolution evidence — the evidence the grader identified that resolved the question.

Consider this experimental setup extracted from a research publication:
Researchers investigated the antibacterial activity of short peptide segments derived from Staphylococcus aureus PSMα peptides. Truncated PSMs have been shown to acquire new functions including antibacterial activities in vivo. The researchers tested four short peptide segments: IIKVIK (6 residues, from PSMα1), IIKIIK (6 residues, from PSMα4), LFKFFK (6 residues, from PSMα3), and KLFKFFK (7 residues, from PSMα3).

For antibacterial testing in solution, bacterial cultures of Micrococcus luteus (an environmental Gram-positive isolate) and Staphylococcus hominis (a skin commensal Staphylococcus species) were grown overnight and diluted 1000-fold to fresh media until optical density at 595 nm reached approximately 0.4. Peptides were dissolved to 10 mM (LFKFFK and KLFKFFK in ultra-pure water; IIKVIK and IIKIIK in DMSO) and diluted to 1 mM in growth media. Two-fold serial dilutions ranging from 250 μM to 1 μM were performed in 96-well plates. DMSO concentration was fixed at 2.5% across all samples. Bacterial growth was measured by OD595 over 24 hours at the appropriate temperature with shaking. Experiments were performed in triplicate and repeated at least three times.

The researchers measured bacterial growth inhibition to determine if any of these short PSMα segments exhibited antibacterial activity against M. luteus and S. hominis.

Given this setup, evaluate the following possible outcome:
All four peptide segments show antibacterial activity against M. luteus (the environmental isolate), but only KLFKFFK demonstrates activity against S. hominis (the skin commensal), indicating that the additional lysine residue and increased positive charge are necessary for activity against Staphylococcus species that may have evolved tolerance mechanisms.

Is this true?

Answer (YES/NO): NO